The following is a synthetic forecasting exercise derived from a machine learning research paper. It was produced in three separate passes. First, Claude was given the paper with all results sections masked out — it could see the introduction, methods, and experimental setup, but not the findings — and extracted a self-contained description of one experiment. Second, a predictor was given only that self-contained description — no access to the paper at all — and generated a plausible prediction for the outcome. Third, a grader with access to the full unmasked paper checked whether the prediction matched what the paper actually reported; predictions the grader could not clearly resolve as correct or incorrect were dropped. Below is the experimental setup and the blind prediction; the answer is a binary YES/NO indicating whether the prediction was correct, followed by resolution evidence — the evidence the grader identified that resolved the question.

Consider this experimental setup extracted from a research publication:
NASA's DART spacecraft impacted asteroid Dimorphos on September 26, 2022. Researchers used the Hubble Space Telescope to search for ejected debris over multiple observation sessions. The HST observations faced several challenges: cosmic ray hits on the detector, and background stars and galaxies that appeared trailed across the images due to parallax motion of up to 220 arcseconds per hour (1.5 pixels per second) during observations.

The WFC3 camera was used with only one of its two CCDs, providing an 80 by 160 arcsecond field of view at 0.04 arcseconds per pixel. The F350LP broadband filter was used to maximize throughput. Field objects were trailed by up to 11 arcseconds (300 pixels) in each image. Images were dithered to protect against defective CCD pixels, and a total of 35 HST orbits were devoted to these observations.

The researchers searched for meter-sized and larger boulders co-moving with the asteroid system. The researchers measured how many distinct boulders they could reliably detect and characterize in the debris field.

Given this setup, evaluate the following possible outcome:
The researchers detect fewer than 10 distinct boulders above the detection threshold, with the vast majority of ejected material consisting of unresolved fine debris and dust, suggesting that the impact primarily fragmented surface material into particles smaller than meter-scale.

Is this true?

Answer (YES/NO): NO